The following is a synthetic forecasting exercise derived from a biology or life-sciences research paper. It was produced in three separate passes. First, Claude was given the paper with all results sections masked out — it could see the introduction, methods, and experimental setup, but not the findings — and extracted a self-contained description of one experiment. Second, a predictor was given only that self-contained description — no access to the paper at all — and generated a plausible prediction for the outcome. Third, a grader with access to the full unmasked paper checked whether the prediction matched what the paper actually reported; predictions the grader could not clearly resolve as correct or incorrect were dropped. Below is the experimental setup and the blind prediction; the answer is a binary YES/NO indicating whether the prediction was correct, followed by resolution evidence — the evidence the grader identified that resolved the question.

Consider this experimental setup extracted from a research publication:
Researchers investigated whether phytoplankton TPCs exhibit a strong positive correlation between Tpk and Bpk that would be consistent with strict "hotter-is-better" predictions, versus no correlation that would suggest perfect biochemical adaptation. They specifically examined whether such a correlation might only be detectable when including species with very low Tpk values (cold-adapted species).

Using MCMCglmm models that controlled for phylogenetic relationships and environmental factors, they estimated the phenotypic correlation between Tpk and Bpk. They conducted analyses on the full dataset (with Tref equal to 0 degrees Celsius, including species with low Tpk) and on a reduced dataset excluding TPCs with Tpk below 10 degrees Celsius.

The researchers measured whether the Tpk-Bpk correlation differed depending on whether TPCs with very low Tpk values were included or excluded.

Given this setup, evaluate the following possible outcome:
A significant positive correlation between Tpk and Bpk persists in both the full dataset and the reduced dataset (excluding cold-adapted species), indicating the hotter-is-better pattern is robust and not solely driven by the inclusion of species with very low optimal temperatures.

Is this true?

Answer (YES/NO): NO